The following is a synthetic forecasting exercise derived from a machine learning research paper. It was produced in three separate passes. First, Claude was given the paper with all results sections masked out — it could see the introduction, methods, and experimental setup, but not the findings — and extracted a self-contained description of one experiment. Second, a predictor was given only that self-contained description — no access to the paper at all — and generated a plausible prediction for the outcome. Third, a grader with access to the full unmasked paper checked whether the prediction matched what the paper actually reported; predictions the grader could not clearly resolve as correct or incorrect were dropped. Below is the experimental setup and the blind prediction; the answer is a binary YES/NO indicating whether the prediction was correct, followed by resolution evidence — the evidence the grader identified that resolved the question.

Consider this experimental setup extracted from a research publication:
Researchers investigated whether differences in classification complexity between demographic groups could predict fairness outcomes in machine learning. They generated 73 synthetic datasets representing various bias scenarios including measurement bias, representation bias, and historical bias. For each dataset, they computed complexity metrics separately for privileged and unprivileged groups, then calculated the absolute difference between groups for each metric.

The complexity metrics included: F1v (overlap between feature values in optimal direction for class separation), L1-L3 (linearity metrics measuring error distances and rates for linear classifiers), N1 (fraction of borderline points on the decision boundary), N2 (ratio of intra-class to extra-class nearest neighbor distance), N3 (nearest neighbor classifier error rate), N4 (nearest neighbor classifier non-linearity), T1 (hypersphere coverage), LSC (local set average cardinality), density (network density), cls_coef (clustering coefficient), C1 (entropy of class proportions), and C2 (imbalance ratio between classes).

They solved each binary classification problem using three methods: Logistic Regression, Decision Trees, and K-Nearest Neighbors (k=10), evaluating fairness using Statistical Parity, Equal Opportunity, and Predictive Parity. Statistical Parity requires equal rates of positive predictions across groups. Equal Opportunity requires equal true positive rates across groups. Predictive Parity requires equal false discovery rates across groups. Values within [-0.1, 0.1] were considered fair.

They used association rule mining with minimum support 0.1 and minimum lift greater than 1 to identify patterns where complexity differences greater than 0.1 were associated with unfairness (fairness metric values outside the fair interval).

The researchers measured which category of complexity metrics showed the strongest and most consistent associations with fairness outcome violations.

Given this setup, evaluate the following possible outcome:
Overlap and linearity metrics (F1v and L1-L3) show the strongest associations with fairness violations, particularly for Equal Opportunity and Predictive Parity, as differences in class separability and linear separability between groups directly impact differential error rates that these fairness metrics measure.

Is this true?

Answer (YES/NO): NO